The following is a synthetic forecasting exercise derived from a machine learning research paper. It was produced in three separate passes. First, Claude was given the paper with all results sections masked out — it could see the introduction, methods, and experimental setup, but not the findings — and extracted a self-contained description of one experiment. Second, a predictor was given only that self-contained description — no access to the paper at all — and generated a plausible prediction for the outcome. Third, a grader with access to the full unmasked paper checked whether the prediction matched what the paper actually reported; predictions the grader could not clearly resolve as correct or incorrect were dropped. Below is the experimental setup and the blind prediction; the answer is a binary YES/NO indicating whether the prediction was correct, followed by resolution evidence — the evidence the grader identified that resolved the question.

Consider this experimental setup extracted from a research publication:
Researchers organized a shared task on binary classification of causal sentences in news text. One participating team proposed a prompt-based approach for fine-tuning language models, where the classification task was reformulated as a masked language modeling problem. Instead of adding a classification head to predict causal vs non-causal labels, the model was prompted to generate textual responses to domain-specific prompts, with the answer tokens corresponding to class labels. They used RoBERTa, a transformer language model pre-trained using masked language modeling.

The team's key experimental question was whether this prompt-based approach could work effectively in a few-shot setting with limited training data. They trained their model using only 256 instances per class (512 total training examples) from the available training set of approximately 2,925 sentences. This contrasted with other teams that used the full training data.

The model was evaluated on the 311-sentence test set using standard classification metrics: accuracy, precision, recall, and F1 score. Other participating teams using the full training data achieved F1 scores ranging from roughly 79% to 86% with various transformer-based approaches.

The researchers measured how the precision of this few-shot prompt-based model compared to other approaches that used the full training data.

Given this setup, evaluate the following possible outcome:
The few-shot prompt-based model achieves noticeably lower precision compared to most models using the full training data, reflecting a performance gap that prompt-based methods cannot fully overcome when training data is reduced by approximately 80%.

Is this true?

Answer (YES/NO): NO